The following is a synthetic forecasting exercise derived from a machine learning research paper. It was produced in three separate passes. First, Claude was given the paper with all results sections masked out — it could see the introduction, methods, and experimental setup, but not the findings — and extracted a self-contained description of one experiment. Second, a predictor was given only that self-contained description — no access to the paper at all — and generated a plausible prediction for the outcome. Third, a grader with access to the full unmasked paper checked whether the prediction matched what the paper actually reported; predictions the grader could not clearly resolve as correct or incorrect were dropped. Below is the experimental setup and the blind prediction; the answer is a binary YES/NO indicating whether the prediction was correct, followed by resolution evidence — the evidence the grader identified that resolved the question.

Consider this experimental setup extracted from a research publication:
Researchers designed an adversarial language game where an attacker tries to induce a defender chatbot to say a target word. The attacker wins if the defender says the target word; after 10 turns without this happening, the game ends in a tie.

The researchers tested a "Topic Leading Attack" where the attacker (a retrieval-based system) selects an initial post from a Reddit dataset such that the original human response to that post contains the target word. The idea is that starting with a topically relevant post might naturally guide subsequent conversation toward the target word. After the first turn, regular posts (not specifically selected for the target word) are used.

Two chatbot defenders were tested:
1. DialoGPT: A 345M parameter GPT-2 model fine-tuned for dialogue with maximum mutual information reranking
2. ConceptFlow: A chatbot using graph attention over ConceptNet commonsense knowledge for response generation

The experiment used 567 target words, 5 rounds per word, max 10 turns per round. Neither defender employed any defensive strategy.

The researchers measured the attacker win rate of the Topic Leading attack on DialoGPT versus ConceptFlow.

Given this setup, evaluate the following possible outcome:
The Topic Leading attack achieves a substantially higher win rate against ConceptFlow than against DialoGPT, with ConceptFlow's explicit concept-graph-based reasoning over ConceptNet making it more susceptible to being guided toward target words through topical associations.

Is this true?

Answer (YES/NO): NO